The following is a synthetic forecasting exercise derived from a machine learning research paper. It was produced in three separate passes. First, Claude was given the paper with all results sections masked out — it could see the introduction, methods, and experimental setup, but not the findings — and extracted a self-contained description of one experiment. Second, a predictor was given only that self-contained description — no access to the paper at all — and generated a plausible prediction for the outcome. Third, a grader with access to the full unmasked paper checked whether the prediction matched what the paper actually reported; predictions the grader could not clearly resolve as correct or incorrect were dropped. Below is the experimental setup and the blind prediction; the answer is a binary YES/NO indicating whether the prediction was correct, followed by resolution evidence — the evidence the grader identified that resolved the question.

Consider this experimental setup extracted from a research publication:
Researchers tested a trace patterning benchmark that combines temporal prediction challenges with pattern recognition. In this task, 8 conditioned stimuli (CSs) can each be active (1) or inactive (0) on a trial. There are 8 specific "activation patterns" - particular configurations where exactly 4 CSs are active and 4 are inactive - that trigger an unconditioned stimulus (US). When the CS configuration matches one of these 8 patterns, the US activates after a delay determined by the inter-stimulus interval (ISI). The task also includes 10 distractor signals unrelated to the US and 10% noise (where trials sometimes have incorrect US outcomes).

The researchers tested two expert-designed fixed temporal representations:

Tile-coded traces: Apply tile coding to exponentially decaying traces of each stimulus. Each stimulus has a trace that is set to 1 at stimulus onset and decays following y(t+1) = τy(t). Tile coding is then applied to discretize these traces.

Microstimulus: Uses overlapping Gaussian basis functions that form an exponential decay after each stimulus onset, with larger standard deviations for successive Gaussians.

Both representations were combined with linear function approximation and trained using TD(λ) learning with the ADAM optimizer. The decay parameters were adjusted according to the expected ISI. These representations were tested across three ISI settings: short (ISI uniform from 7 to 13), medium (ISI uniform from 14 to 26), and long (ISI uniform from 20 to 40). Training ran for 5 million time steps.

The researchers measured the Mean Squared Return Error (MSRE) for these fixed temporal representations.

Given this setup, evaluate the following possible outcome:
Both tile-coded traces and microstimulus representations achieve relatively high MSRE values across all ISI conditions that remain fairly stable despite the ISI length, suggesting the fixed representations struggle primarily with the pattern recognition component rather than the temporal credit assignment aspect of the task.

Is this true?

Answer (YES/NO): NO